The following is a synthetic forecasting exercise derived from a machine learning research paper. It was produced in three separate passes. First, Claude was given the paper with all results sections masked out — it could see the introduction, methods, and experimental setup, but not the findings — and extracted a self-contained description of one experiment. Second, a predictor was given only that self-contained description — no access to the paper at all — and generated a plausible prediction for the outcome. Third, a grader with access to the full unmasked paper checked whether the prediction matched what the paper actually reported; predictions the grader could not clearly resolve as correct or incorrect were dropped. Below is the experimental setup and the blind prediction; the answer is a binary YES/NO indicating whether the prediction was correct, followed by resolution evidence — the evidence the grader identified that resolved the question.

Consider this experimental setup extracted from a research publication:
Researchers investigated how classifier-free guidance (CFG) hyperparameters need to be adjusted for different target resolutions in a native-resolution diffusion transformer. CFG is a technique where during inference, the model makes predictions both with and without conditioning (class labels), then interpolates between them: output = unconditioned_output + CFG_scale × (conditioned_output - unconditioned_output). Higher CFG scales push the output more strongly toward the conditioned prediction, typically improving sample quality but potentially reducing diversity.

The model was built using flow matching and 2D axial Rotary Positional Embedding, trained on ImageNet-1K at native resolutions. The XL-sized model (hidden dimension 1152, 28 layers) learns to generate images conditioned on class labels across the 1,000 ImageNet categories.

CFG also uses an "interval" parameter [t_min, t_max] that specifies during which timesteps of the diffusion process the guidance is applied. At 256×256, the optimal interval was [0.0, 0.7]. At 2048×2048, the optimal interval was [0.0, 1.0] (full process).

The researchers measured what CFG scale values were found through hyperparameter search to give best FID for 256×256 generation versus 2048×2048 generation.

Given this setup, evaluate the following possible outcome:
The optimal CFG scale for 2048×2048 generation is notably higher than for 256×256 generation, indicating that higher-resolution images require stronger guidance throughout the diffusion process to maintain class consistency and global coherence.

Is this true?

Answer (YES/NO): NO